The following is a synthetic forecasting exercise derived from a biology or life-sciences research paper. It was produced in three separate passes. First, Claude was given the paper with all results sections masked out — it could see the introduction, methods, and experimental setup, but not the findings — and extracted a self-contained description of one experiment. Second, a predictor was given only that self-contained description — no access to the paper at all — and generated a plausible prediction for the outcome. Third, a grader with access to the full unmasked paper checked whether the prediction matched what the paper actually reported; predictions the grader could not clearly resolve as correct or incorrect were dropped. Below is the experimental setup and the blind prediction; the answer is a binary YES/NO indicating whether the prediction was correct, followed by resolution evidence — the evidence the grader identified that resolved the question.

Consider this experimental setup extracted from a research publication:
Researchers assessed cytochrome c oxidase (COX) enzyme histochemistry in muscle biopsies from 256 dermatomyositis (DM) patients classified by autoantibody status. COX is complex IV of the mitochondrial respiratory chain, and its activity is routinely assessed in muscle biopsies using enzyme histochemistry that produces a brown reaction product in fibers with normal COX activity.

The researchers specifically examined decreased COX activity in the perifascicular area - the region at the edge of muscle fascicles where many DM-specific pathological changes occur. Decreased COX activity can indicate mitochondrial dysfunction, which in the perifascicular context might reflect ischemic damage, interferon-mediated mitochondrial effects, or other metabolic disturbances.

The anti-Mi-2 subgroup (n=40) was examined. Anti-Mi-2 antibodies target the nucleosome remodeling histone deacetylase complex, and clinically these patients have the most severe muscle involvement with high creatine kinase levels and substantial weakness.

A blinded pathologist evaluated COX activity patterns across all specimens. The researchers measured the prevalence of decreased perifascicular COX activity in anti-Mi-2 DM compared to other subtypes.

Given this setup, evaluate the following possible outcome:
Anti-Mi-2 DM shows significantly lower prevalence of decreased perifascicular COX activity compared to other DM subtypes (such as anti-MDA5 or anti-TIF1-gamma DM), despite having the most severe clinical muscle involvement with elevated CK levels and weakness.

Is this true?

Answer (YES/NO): NO